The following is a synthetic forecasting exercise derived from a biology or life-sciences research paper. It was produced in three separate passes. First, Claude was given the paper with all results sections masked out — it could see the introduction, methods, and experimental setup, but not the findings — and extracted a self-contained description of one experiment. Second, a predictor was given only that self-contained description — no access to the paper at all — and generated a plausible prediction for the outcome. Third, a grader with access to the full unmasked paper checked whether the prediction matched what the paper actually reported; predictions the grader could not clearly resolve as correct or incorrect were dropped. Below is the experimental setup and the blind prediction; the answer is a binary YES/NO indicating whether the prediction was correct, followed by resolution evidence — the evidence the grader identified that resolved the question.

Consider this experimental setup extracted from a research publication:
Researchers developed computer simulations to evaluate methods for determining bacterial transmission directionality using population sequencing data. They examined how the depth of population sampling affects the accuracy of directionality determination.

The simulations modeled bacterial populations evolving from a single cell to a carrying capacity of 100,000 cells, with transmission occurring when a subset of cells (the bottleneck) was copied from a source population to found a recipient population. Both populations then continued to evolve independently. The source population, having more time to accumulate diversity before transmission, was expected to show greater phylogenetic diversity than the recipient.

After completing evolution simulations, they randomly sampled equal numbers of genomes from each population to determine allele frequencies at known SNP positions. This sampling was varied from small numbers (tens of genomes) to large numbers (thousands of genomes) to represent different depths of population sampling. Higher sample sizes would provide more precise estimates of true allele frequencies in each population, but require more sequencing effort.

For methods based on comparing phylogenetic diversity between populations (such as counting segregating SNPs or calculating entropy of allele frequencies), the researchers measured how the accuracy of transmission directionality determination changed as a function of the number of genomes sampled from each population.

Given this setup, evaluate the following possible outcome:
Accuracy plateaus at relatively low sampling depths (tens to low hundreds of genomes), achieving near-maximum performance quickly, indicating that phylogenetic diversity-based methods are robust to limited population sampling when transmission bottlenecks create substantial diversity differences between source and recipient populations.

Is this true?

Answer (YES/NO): NO